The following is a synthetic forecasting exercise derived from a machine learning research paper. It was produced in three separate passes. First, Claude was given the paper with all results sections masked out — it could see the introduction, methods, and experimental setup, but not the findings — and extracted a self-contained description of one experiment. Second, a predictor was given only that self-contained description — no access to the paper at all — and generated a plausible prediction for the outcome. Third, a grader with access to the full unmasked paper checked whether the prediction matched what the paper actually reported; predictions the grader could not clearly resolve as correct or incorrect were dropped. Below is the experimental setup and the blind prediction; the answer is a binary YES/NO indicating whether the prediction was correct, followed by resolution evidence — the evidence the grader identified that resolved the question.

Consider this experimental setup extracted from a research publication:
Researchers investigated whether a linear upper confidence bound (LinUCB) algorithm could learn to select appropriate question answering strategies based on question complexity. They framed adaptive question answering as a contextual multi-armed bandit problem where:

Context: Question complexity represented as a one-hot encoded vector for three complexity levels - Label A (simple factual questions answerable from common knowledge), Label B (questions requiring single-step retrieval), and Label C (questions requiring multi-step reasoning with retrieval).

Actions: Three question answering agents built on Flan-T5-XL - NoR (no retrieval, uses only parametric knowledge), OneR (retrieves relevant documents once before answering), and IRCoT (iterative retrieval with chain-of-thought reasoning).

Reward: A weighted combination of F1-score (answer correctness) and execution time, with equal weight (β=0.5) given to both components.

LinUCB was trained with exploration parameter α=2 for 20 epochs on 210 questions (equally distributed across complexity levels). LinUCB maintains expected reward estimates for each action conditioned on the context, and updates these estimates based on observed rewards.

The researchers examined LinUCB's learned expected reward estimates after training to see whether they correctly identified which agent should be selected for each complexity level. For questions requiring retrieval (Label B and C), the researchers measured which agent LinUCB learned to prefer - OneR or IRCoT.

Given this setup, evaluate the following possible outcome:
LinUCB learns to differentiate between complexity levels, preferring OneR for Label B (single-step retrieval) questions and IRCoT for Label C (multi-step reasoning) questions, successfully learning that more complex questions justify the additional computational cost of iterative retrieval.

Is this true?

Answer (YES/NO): YES